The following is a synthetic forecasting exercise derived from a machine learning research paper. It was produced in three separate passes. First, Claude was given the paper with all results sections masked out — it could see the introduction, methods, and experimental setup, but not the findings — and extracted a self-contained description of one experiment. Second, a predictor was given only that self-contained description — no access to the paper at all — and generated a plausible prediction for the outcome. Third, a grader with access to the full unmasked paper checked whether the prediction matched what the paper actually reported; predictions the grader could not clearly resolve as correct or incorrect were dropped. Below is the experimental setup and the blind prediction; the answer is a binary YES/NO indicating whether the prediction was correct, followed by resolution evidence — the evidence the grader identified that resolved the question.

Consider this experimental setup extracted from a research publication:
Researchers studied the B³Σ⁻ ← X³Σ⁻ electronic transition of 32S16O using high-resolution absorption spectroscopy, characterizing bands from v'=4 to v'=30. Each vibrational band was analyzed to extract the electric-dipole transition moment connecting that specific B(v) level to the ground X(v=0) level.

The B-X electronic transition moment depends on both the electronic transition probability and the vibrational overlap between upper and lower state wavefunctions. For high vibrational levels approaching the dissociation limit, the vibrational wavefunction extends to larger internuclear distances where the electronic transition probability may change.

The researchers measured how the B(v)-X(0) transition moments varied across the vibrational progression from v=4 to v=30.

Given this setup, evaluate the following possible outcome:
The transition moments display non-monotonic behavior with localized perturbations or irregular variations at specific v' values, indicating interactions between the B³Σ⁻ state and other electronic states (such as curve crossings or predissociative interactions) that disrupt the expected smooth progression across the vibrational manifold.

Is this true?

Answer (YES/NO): NO